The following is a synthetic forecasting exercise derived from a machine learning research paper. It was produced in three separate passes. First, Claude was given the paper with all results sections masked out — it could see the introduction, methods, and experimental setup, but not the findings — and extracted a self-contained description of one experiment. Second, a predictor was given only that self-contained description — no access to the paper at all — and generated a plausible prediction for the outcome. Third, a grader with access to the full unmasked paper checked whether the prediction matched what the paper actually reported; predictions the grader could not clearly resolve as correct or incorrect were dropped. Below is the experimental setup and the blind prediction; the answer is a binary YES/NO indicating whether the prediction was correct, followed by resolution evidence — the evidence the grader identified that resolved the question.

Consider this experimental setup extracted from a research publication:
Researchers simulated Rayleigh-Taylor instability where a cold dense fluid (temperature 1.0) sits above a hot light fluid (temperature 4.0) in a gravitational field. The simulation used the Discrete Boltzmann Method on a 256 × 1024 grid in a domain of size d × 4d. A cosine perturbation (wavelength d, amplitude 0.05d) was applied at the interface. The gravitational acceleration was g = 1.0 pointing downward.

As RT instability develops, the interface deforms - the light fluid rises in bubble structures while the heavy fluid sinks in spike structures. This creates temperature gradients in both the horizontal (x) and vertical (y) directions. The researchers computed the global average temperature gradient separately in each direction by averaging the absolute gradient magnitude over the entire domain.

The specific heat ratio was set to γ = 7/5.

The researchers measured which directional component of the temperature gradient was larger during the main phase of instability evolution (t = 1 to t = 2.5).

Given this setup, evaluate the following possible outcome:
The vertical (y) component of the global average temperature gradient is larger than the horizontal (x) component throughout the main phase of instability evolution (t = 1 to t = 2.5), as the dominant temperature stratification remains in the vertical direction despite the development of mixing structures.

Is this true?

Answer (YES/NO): NO